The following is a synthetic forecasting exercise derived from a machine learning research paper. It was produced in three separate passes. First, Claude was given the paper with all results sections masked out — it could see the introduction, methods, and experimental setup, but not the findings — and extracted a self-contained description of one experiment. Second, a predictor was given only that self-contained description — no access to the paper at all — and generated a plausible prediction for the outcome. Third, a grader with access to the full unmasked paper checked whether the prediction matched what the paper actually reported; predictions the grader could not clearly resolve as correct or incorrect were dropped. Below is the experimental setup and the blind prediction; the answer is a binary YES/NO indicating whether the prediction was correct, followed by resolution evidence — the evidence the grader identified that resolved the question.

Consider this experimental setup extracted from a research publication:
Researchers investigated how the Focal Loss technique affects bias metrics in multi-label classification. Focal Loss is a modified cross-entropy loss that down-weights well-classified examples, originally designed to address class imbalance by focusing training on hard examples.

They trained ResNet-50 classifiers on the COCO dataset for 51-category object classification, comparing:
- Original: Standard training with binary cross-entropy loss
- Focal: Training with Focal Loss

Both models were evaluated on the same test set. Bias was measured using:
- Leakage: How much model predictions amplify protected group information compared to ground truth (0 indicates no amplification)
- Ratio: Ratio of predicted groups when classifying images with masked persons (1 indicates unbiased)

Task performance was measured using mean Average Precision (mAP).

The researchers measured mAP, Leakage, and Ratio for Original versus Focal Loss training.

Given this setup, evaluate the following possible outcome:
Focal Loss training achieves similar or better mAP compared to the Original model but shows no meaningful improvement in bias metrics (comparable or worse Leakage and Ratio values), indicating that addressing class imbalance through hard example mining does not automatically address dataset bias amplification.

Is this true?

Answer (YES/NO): NO